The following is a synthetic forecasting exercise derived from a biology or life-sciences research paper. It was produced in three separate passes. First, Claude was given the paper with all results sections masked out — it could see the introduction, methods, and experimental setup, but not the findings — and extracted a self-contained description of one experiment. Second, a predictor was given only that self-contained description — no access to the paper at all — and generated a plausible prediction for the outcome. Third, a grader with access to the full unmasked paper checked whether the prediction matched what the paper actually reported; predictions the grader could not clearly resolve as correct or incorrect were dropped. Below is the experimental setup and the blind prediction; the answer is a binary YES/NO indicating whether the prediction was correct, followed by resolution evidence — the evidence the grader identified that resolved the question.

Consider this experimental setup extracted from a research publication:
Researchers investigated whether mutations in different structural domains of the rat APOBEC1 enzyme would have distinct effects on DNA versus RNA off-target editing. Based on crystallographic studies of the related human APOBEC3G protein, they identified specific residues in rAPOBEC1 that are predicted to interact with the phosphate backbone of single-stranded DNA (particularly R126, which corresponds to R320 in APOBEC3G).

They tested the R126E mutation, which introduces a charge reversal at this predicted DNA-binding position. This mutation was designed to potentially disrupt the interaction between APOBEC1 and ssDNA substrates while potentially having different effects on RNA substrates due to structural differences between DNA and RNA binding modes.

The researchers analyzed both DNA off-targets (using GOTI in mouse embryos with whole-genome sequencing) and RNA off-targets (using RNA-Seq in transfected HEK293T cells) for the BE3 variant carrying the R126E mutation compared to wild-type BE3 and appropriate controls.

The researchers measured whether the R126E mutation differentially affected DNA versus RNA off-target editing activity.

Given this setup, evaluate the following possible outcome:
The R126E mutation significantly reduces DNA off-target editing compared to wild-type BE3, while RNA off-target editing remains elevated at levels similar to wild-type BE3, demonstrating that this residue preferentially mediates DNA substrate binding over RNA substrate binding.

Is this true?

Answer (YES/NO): YES